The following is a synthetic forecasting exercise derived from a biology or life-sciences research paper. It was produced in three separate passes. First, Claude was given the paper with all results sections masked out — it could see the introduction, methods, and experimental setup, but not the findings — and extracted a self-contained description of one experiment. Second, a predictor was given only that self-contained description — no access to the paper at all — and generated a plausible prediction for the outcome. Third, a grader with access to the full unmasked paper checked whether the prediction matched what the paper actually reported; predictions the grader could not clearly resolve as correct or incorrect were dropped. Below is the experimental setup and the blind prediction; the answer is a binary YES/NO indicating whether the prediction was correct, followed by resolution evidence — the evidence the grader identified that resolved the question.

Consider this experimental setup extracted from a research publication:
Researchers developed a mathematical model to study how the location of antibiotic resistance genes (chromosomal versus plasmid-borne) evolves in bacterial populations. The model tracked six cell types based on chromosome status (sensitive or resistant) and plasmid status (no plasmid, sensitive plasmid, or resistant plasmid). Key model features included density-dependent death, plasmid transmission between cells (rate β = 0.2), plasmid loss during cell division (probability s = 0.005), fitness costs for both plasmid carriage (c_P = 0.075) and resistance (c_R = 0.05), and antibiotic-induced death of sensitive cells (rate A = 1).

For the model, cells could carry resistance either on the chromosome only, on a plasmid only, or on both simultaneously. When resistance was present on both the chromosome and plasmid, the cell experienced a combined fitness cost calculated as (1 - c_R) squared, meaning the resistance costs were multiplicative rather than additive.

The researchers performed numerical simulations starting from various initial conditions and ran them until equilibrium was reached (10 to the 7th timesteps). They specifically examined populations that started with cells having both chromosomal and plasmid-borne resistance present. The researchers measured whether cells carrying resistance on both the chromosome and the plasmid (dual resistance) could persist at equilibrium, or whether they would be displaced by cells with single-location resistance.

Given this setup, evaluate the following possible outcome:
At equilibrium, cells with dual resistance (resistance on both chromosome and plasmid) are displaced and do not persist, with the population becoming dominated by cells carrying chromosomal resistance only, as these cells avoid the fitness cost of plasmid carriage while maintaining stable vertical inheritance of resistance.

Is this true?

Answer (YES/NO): NO